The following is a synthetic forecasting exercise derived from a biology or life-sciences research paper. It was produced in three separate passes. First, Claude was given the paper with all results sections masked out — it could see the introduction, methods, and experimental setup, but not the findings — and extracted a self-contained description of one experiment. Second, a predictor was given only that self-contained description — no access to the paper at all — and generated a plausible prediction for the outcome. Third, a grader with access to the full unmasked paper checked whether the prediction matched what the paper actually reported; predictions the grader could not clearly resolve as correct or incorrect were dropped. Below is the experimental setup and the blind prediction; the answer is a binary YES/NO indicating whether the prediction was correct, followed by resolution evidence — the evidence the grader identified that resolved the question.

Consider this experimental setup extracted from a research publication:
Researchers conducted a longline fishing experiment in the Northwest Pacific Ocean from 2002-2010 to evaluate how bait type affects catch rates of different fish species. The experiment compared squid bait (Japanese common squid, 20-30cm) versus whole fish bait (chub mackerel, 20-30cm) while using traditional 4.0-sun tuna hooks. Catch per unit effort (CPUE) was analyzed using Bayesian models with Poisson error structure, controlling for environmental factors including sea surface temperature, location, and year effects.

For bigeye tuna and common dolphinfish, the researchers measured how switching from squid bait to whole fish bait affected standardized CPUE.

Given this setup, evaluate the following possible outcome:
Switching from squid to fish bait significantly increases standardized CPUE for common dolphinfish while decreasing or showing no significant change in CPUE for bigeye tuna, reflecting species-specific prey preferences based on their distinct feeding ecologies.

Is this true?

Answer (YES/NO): YES